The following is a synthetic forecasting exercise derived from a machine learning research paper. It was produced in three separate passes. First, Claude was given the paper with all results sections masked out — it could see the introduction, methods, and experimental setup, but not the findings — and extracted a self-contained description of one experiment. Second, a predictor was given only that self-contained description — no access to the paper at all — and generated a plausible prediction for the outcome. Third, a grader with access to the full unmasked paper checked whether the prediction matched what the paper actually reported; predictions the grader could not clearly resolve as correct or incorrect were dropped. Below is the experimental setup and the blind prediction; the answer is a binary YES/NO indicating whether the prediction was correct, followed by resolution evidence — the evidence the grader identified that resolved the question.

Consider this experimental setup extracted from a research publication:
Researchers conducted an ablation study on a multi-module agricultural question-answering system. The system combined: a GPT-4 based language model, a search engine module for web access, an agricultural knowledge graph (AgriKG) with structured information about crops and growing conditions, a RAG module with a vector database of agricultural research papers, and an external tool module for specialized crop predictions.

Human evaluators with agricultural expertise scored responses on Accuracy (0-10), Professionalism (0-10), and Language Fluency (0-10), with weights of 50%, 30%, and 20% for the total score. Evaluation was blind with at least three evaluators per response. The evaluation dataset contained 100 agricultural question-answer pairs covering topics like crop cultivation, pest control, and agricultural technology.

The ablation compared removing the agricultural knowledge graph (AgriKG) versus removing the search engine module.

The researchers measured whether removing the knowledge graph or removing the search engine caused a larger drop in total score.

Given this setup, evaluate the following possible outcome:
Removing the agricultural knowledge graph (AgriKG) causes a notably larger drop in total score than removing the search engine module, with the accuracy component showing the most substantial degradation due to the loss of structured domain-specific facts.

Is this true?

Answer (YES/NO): NO